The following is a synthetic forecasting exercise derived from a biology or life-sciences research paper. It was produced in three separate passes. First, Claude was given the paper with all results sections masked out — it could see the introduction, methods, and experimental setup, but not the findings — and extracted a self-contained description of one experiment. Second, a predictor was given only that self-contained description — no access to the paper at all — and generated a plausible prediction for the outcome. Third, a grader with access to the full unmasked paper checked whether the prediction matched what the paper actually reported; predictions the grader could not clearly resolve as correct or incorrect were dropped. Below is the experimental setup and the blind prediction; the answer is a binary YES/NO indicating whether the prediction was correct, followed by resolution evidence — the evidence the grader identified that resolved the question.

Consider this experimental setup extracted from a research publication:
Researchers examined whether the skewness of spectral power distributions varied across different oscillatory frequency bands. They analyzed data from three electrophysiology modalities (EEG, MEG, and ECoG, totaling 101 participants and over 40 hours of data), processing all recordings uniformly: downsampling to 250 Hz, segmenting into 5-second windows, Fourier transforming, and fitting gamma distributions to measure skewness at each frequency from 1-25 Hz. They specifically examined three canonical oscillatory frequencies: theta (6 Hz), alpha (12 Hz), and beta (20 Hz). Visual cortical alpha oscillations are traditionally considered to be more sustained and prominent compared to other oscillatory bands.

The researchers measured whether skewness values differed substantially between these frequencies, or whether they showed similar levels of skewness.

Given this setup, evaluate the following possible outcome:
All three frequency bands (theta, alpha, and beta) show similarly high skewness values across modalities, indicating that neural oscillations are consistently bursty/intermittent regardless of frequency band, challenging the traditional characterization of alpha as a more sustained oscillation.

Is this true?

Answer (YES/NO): YES